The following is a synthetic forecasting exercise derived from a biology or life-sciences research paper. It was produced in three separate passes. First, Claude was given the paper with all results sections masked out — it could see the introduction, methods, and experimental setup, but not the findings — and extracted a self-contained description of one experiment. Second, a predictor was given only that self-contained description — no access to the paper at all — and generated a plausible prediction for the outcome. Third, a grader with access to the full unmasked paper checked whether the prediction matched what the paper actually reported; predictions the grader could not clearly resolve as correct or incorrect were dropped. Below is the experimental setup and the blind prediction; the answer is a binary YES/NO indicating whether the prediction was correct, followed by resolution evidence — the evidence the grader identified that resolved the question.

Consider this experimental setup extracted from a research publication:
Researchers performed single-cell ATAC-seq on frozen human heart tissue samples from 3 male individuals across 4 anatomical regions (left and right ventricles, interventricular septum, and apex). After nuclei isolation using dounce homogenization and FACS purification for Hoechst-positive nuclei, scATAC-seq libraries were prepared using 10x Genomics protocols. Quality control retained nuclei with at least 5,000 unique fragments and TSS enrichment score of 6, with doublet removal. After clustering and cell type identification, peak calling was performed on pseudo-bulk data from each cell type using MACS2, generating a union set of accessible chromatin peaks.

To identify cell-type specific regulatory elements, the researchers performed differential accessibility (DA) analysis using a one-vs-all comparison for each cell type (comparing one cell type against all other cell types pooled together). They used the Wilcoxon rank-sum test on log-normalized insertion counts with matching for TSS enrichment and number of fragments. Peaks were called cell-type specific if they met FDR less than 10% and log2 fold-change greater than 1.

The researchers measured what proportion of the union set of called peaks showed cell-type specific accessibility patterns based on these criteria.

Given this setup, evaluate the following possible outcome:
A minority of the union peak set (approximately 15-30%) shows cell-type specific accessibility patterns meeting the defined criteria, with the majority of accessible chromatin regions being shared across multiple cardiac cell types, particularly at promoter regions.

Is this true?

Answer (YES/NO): NO